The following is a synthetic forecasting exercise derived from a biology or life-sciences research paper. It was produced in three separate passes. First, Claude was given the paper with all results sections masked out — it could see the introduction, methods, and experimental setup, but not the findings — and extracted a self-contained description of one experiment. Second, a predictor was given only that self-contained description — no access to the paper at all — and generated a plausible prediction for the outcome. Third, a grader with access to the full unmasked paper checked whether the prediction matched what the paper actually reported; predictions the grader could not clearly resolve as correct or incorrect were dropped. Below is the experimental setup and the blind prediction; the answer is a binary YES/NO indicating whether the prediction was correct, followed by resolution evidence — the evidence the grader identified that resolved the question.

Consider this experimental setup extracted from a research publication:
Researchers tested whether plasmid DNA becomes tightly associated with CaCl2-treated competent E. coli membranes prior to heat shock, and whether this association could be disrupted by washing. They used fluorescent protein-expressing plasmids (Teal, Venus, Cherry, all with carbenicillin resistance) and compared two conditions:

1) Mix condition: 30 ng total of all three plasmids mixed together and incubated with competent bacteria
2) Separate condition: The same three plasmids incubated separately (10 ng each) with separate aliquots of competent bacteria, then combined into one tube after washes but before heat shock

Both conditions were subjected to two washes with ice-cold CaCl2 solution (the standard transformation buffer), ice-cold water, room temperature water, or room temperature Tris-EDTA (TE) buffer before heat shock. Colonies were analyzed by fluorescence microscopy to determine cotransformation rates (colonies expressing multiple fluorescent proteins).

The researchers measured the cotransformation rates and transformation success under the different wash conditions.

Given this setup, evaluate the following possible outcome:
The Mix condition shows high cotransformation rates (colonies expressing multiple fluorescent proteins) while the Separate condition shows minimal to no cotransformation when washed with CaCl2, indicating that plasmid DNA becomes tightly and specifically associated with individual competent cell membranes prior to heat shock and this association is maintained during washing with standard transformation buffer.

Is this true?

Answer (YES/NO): YES